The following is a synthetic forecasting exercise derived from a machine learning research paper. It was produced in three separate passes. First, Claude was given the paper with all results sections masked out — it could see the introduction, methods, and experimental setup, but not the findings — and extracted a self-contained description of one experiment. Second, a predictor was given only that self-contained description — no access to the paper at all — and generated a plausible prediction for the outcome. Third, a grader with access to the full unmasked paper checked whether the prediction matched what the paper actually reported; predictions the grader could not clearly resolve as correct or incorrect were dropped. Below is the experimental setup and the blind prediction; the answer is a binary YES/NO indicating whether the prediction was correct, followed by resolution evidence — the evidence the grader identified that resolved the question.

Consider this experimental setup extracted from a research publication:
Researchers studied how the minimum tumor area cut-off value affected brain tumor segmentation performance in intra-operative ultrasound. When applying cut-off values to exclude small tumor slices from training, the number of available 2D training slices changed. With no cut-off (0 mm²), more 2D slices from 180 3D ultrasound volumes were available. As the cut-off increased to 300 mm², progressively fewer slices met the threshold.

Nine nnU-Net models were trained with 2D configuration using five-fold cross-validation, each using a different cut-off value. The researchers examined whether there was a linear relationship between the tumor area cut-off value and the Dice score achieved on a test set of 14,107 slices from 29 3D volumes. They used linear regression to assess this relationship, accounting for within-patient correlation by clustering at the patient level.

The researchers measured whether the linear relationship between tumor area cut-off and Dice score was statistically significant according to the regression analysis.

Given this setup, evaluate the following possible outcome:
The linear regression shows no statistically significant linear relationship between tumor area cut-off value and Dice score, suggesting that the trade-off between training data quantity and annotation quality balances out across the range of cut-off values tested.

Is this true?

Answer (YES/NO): NO